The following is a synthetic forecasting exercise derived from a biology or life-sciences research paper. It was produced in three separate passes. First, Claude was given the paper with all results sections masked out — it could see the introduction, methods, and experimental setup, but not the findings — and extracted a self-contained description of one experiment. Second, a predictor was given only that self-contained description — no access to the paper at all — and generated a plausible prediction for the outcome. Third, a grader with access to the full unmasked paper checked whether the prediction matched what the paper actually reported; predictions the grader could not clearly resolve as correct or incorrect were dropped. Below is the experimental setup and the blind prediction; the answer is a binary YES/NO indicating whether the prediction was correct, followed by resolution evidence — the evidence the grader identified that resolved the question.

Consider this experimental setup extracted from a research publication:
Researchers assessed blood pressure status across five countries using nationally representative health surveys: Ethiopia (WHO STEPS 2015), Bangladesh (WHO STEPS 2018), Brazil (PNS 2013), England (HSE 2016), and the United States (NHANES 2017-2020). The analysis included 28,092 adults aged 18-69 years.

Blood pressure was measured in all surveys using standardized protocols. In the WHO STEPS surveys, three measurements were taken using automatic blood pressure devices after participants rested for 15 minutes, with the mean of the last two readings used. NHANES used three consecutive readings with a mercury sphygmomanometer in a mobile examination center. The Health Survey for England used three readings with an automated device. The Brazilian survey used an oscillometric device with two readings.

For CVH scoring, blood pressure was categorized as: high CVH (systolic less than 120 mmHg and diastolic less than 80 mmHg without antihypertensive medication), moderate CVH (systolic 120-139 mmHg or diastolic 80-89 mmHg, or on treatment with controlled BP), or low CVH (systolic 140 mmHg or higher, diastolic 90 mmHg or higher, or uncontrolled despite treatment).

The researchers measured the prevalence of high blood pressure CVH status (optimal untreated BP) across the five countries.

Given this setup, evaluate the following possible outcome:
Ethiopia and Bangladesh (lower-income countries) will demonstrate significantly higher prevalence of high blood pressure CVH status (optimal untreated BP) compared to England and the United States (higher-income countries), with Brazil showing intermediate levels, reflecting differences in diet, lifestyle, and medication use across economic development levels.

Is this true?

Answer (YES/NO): NO